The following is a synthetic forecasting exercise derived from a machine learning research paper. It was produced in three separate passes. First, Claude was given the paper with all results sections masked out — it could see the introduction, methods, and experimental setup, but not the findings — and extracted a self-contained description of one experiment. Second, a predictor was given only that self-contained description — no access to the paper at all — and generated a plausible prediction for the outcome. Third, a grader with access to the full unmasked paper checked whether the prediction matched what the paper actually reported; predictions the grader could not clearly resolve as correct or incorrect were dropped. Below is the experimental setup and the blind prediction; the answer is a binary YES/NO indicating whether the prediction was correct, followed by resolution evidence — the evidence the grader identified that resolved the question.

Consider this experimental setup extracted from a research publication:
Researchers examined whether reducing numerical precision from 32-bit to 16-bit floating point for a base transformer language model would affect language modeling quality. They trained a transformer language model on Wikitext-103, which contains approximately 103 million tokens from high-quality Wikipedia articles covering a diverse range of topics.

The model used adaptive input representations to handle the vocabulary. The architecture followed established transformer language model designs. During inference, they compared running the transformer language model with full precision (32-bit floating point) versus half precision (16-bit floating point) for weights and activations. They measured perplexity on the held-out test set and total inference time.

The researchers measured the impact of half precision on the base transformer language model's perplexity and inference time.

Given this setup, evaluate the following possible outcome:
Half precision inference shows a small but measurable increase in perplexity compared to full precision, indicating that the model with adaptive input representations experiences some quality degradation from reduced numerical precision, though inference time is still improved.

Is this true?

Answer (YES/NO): NO